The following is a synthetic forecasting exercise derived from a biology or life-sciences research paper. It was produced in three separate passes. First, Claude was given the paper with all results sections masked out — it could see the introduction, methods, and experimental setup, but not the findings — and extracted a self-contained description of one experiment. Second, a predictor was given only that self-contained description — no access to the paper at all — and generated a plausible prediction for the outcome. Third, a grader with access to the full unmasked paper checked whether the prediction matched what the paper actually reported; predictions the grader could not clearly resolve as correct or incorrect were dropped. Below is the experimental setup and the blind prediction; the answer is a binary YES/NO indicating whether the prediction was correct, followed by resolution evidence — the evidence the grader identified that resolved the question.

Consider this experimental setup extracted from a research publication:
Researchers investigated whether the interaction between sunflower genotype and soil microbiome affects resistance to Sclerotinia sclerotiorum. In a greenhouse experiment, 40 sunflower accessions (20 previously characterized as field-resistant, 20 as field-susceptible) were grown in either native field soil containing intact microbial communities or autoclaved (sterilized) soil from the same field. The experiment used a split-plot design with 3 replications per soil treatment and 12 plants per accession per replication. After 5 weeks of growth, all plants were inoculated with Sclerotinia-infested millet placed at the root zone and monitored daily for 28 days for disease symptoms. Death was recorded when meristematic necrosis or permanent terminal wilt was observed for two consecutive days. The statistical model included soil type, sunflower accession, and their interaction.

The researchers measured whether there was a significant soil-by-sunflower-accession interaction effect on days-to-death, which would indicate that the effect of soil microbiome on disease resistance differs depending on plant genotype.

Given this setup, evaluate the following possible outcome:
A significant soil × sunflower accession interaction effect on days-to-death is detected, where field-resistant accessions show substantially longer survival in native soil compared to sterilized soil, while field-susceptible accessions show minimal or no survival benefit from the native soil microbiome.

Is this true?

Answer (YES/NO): NO